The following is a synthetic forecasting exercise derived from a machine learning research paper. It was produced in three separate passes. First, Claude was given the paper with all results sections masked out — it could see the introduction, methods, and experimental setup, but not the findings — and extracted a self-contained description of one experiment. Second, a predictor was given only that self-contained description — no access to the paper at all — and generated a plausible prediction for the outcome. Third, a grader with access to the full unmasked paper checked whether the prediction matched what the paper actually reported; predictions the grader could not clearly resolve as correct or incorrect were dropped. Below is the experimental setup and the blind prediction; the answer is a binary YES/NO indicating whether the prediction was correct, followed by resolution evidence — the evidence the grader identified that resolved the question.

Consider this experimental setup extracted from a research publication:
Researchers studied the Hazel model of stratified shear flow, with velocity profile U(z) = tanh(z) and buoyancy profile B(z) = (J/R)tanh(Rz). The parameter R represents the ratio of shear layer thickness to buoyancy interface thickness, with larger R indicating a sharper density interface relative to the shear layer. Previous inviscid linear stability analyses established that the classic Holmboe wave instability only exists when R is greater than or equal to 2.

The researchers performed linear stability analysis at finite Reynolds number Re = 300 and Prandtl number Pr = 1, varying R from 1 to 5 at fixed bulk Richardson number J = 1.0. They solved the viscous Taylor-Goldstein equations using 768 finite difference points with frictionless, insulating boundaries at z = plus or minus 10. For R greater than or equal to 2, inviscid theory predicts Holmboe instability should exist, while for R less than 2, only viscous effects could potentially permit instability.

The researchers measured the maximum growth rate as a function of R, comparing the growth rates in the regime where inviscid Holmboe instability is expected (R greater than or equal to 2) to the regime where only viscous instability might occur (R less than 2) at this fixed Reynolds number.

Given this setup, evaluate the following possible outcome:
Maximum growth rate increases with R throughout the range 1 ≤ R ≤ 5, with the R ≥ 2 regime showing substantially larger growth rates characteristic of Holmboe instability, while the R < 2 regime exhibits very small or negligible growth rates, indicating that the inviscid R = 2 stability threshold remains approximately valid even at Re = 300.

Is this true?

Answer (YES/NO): NO